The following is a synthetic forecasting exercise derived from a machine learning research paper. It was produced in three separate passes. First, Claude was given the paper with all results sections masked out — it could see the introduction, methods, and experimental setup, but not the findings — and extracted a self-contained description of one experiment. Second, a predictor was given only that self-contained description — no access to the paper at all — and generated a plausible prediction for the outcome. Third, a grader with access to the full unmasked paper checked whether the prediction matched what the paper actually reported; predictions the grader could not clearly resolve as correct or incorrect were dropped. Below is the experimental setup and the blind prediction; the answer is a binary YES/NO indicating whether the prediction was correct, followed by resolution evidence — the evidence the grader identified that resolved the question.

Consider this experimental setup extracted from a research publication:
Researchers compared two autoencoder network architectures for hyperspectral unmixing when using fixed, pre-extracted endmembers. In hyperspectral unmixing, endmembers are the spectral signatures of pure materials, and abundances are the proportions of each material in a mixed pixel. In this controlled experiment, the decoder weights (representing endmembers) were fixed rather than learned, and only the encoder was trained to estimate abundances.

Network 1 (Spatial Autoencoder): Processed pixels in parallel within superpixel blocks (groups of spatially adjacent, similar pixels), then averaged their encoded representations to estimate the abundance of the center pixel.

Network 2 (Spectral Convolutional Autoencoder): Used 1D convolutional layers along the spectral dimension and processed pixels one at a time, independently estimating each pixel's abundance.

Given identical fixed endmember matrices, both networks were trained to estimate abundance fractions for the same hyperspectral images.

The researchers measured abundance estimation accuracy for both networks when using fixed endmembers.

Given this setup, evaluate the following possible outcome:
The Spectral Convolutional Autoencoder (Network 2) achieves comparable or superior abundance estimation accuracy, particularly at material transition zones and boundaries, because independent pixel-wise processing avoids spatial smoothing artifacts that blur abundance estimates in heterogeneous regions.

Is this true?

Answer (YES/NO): YES